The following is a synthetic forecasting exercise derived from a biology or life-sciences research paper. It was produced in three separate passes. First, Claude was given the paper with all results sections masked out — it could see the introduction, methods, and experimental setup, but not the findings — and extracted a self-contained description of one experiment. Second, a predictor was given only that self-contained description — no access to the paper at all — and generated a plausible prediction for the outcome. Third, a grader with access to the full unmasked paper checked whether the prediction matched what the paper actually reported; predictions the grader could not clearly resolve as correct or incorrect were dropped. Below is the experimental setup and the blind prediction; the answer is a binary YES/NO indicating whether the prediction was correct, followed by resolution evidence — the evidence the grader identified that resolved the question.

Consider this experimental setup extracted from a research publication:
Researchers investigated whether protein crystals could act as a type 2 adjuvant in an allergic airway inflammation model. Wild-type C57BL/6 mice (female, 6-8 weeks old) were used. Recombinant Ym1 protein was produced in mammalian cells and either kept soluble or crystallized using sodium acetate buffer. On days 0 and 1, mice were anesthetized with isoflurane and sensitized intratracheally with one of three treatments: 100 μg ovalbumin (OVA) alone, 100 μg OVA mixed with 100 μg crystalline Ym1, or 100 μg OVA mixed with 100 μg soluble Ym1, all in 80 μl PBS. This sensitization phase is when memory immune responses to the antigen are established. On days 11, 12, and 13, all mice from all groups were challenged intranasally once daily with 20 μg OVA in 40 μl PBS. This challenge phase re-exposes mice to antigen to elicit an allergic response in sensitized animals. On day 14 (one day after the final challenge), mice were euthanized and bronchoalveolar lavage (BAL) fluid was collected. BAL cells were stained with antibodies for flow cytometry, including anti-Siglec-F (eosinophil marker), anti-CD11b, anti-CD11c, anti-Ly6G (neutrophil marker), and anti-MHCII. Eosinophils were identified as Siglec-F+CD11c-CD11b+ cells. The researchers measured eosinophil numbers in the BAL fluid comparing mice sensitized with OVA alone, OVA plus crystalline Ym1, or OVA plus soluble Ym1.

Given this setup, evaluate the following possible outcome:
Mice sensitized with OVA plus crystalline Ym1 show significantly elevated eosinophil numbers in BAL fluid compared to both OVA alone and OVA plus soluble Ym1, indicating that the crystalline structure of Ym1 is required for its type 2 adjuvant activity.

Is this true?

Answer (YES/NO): YES